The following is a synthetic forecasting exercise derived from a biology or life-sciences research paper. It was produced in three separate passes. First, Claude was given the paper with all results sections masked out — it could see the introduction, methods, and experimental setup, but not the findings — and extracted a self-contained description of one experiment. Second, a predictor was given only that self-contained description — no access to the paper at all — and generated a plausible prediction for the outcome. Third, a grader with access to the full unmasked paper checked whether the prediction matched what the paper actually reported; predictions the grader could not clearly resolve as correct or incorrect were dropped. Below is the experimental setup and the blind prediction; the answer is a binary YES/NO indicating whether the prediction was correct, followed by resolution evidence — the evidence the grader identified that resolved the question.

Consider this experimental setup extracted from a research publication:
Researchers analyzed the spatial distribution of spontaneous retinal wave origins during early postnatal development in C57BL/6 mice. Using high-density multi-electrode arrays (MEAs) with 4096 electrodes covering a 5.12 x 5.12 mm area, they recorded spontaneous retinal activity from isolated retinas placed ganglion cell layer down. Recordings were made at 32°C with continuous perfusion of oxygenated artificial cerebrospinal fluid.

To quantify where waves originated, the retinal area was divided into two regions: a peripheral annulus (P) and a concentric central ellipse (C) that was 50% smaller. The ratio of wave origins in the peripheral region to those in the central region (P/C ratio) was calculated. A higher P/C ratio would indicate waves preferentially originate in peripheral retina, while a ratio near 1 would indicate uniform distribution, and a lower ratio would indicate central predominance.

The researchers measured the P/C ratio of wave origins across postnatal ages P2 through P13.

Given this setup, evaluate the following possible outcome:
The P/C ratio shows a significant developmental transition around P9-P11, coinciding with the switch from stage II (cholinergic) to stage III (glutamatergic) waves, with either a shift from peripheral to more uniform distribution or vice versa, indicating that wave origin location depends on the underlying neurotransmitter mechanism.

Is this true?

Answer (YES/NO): YES